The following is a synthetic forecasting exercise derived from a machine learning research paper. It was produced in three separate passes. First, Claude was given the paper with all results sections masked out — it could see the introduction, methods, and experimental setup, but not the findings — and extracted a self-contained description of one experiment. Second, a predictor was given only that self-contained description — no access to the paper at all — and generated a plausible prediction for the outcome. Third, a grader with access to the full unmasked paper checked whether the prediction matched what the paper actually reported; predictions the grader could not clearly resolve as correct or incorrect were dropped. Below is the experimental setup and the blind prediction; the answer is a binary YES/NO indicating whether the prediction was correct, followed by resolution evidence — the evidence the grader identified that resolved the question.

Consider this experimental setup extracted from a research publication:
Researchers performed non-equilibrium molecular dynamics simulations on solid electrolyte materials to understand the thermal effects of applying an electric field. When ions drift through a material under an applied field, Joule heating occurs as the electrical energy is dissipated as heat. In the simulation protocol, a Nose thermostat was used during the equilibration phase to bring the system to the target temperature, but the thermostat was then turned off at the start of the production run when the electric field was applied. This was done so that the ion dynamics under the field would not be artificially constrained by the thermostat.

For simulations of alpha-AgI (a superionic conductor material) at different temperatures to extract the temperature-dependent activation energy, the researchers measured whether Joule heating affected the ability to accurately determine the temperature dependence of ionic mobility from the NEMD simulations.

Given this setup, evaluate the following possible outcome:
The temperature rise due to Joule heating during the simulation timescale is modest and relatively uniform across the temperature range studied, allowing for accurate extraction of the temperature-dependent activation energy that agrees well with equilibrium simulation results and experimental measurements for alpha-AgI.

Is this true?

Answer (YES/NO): NO